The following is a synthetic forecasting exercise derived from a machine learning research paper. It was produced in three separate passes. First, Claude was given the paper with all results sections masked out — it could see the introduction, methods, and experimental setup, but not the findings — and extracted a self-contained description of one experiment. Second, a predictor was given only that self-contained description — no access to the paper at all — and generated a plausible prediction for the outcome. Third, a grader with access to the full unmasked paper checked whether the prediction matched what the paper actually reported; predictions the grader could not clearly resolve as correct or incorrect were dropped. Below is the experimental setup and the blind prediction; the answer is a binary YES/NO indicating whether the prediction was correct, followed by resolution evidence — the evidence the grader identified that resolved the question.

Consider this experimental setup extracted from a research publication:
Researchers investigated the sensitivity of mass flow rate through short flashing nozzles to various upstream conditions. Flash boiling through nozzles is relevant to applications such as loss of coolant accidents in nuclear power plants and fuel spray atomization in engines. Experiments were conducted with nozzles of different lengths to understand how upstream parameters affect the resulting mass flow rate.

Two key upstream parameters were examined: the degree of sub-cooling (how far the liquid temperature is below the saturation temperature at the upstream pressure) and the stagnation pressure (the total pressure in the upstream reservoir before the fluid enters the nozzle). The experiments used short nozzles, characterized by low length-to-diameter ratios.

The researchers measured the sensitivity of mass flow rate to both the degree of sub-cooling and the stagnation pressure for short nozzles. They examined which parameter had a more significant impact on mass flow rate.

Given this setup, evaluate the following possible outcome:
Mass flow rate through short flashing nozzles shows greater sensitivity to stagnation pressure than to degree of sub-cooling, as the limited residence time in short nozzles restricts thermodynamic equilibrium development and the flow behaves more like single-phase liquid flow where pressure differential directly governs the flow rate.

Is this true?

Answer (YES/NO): YES